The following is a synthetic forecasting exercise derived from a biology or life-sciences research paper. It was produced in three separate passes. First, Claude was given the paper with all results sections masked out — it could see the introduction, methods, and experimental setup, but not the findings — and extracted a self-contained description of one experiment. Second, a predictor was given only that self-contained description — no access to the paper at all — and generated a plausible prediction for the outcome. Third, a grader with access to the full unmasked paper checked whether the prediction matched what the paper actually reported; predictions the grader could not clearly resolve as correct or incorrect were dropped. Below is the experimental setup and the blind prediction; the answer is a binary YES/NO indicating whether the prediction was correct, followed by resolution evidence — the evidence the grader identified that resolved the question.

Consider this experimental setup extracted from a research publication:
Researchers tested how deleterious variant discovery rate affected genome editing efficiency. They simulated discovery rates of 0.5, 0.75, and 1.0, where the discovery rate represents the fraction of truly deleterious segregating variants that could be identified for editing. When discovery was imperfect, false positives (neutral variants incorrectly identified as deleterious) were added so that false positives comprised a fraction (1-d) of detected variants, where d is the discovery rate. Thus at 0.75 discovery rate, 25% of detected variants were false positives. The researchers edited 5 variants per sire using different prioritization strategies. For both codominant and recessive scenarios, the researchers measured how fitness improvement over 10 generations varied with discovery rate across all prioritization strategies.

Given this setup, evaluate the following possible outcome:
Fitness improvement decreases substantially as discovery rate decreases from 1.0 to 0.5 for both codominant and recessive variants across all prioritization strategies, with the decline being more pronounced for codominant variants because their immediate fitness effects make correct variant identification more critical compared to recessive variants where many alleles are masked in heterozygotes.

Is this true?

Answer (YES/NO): NO